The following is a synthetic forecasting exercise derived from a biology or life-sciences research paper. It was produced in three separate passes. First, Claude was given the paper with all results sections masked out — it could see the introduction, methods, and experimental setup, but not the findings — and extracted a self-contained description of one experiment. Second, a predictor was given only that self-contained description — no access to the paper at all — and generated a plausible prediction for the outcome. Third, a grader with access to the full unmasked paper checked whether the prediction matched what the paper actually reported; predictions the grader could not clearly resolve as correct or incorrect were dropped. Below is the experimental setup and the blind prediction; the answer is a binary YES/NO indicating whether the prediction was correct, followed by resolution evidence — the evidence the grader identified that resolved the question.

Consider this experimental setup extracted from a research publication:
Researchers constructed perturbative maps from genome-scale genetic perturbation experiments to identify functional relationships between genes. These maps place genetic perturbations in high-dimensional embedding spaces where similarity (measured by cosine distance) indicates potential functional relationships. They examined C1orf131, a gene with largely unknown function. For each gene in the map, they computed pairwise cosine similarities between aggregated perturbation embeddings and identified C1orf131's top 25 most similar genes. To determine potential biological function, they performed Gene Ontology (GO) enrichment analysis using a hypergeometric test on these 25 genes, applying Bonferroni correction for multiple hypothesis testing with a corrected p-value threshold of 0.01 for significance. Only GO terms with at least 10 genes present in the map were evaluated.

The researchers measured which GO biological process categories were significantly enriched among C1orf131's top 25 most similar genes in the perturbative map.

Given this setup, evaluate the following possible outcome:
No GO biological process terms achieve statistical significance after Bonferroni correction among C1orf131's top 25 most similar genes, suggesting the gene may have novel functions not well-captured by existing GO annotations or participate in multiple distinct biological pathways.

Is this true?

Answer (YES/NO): NO